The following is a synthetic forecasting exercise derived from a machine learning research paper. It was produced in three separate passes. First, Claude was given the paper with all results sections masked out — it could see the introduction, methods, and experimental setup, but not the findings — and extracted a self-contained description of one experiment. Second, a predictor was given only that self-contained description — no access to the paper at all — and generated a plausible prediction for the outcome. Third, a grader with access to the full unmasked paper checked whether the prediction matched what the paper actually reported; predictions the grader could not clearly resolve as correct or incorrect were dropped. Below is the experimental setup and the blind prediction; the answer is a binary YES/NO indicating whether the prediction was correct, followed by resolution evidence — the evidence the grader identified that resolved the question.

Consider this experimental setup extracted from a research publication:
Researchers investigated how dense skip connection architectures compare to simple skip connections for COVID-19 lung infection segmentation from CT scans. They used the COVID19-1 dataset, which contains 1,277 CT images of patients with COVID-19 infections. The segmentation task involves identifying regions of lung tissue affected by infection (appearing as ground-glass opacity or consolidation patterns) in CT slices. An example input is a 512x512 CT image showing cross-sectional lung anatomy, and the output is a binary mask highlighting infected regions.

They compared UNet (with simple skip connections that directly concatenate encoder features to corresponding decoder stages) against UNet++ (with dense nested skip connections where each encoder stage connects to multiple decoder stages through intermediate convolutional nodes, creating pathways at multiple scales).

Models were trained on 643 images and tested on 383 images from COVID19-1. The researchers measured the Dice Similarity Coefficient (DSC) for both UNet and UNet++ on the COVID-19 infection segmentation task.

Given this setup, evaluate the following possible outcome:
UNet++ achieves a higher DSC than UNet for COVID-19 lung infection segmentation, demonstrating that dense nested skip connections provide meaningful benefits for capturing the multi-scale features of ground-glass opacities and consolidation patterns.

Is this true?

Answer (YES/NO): YES